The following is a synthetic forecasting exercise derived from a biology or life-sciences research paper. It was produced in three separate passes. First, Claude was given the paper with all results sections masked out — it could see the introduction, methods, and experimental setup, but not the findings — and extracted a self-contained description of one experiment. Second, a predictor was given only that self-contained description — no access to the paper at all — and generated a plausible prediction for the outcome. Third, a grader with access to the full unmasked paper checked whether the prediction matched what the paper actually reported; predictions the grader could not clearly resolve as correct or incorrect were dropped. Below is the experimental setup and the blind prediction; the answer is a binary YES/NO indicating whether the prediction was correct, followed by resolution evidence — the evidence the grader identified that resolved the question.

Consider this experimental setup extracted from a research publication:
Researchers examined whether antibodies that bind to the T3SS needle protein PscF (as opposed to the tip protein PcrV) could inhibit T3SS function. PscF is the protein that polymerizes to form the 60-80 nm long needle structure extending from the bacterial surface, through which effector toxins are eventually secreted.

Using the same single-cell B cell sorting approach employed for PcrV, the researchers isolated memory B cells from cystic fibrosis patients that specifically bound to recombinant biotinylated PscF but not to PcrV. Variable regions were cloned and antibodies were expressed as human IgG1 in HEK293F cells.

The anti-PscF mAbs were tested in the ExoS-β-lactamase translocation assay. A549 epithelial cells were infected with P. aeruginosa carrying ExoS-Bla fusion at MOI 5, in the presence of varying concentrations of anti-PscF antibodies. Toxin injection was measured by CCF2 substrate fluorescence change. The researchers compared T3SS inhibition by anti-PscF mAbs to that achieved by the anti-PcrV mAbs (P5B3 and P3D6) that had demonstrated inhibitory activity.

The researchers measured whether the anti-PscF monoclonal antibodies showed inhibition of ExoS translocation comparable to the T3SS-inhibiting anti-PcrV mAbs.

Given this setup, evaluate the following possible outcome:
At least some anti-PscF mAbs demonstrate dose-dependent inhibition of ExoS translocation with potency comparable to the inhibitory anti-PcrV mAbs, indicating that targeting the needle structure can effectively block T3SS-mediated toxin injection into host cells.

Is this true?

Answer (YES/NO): NO